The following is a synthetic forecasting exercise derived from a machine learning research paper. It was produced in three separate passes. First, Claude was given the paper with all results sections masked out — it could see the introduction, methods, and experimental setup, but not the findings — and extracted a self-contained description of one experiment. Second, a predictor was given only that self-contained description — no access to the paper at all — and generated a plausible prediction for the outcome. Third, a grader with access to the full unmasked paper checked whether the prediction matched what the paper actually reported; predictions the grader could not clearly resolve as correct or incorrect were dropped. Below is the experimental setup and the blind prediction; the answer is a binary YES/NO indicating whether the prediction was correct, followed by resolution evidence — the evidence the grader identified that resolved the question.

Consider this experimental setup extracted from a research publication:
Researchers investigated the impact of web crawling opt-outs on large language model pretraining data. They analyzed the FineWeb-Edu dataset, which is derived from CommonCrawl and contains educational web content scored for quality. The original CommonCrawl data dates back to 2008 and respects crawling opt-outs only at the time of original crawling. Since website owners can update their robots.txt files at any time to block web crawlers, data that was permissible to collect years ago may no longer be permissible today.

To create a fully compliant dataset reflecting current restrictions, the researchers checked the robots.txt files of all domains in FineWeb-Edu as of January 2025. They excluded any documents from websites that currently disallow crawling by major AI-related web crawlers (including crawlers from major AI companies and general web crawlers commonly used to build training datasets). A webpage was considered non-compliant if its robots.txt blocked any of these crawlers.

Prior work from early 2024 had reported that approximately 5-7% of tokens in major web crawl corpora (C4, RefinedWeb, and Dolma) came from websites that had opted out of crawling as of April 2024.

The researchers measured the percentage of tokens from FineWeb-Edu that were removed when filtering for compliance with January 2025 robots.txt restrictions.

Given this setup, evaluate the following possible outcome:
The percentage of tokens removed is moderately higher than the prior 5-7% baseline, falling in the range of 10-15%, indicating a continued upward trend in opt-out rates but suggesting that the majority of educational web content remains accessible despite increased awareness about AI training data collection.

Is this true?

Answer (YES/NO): NO